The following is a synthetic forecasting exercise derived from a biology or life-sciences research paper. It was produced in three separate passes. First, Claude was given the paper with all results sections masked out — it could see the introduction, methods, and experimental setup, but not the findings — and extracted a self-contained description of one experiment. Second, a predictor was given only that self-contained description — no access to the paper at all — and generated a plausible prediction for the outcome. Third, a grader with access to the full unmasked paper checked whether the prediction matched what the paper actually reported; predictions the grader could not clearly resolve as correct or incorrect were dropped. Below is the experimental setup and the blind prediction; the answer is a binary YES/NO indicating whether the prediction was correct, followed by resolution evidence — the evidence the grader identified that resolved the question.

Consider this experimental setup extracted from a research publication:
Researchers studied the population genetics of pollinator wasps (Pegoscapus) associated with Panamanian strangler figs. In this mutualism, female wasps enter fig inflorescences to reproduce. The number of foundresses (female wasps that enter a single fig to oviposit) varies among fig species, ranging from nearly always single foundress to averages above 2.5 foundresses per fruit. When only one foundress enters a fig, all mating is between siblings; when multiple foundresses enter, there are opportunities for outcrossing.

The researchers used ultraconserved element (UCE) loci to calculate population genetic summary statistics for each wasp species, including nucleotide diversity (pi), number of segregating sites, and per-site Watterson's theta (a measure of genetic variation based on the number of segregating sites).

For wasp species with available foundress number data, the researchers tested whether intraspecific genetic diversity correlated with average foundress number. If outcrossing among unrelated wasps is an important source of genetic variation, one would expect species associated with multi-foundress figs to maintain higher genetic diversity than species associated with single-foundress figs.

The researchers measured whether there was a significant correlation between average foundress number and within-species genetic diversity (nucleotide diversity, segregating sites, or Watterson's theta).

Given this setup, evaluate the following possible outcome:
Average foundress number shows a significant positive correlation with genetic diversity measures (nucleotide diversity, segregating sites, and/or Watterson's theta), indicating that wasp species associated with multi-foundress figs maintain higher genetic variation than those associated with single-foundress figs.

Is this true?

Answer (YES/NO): YES